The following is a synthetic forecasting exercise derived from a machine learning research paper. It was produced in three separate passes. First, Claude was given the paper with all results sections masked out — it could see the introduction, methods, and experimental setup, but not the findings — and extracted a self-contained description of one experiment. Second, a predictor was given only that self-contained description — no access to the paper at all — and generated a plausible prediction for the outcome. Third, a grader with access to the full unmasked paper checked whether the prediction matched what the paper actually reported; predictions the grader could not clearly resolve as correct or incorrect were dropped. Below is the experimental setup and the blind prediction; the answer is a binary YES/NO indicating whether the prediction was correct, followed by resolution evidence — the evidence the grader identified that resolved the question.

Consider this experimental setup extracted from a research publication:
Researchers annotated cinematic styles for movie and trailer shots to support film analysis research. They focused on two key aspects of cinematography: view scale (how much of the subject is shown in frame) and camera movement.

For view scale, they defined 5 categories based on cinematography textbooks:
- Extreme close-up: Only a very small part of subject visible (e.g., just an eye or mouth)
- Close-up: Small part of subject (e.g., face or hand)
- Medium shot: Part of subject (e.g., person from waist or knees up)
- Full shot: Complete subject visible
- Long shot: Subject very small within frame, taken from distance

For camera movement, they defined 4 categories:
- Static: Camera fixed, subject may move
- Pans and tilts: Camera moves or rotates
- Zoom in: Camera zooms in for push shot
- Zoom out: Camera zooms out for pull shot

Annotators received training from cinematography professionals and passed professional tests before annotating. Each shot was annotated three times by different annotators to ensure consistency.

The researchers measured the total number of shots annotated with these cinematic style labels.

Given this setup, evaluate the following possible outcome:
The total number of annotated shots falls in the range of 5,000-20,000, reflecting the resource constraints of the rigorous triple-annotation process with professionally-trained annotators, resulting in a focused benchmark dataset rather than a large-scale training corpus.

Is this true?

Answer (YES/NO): NO